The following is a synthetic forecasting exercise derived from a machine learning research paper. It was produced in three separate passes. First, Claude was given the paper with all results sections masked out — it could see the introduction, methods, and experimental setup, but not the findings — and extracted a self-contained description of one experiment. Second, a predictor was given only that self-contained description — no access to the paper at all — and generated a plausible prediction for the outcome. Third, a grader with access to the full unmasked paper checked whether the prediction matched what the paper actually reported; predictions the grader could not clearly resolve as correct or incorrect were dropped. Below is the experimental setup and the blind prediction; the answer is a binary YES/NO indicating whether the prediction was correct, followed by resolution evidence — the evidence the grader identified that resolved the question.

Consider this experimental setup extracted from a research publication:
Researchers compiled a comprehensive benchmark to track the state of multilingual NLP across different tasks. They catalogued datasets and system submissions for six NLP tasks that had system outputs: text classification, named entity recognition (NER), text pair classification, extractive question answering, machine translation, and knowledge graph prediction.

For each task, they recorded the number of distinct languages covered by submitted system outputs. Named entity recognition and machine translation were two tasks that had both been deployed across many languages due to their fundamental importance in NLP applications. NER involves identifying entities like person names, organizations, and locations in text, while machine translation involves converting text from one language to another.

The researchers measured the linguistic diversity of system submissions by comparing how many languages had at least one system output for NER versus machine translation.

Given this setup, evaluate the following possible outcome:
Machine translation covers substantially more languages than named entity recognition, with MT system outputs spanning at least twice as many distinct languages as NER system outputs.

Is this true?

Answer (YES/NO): NO